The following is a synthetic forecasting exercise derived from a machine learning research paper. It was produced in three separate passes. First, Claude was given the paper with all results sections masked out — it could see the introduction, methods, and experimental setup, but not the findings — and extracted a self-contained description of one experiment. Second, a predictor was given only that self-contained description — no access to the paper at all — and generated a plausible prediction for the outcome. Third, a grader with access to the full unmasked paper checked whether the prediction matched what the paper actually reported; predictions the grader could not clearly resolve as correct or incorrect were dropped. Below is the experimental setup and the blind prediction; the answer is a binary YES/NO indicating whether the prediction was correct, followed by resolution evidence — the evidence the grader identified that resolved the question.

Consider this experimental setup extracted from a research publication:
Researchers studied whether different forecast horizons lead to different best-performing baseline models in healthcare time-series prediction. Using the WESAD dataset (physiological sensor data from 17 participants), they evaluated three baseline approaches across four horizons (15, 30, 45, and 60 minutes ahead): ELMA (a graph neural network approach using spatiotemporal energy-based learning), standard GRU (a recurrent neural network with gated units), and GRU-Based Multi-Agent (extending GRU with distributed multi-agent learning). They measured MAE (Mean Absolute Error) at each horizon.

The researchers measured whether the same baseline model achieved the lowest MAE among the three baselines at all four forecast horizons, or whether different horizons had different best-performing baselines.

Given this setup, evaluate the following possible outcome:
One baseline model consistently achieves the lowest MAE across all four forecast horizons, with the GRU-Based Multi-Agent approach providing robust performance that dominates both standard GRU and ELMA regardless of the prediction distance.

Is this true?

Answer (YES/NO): NO